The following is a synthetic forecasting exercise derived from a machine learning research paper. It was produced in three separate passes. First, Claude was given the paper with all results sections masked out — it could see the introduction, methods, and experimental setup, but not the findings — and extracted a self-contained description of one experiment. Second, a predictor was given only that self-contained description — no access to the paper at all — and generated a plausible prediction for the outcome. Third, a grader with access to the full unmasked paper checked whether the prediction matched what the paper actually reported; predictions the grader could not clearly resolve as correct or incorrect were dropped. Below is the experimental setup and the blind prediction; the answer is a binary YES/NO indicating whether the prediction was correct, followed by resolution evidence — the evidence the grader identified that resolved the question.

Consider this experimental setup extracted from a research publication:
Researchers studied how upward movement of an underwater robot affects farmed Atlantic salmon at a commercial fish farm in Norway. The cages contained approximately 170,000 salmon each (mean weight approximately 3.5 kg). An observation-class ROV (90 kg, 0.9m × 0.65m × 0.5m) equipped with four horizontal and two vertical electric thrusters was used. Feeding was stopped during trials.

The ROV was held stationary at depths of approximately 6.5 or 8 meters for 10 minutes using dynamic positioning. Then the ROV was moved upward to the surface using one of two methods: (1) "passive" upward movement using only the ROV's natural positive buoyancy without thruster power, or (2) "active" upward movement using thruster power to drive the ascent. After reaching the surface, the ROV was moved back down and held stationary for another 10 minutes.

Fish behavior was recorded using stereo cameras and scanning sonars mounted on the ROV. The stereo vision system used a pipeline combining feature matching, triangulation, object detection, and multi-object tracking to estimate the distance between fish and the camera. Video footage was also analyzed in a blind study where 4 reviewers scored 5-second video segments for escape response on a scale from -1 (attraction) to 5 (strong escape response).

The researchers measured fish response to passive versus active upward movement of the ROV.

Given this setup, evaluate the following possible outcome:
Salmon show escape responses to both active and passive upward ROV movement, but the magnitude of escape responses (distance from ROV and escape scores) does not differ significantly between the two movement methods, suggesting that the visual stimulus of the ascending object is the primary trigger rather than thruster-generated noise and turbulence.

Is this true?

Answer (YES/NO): NO